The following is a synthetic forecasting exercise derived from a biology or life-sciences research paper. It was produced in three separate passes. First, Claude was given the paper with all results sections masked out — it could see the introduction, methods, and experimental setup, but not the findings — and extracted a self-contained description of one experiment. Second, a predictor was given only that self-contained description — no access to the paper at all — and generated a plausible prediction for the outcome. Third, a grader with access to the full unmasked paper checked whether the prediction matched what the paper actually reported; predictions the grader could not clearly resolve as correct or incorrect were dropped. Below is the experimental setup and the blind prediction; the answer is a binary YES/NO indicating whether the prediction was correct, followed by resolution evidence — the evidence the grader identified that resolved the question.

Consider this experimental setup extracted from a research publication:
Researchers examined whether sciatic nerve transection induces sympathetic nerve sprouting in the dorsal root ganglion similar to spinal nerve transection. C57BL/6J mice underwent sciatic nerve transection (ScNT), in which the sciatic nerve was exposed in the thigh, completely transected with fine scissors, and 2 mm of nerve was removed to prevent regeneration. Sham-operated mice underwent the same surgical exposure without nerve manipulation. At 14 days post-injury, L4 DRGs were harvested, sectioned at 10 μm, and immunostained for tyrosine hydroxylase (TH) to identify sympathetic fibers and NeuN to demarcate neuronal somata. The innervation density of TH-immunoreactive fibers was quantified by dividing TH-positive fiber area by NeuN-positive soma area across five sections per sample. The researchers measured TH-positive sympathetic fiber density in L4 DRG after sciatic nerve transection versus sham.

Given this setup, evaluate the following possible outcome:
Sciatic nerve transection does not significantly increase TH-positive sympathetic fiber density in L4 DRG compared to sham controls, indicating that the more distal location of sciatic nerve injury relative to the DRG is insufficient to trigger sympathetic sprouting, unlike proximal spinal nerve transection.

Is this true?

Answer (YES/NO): NO